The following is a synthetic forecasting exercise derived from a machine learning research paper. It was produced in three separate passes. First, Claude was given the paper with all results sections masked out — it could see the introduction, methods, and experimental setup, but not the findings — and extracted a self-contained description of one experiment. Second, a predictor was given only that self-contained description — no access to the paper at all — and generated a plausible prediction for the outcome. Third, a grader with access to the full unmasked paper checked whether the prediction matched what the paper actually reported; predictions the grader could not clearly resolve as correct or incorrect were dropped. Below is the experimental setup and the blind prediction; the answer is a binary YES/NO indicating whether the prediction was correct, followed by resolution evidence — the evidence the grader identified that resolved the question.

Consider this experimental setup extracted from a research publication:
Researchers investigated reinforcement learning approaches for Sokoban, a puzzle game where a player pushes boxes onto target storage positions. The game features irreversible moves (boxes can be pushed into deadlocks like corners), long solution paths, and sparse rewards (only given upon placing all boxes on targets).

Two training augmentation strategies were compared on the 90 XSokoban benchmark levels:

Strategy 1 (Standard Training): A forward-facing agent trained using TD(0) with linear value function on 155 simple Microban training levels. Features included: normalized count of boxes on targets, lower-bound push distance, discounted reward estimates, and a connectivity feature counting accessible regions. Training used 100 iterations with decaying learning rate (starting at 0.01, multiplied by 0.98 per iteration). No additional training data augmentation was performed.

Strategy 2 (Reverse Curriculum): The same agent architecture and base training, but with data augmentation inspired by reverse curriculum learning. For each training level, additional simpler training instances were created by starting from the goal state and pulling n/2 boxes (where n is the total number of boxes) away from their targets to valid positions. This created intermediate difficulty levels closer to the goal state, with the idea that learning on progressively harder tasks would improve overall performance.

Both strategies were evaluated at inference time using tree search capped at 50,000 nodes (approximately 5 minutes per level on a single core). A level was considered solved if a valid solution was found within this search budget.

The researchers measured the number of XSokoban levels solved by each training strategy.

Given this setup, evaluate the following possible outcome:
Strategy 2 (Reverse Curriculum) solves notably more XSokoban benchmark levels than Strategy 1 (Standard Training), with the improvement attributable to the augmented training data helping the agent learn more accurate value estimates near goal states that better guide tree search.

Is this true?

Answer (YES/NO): NO